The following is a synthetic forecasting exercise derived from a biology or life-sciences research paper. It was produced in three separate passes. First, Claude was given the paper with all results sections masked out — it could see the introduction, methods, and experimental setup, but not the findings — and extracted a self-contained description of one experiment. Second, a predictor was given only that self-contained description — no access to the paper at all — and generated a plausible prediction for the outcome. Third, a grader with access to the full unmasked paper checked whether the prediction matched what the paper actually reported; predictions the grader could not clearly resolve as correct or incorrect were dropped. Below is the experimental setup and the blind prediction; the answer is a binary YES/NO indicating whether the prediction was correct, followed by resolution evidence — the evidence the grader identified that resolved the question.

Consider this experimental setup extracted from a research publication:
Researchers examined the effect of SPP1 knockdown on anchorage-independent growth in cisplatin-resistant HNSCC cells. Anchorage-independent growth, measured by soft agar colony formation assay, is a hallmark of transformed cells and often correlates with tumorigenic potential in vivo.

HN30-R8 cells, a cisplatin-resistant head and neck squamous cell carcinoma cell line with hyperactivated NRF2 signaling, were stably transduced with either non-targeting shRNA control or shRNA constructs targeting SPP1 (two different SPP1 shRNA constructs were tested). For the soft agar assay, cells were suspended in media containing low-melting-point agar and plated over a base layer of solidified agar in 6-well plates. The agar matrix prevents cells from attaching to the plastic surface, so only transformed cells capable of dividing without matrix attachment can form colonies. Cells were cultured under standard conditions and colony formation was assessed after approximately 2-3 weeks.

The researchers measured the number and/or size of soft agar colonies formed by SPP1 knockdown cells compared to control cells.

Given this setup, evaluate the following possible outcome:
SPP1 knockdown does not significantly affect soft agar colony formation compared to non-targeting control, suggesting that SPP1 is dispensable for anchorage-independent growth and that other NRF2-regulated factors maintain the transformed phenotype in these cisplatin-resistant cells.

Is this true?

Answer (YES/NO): NO